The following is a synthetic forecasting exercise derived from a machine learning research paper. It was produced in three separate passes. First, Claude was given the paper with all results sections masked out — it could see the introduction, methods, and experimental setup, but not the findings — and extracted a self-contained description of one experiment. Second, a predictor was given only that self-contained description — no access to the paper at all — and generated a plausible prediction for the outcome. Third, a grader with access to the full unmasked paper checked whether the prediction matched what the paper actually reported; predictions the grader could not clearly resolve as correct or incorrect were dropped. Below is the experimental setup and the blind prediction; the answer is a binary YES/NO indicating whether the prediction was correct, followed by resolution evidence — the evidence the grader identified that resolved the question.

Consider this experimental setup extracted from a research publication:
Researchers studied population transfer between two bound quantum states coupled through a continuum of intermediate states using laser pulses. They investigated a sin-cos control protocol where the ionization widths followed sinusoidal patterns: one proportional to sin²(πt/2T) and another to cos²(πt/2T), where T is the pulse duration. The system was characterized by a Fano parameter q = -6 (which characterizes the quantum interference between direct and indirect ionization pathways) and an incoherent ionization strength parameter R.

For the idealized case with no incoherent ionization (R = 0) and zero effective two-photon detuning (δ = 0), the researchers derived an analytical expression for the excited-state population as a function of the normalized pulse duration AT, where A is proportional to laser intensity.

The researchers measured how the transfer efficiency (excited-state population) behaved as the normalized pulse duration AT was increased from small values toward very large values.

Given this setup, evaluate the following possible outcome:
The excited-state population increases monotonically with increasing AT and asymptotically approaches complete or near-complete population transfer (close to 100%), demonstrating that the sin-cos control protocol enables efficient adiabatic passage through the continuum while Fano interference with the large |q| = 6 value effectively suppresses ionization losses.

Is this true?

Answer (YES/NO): YES